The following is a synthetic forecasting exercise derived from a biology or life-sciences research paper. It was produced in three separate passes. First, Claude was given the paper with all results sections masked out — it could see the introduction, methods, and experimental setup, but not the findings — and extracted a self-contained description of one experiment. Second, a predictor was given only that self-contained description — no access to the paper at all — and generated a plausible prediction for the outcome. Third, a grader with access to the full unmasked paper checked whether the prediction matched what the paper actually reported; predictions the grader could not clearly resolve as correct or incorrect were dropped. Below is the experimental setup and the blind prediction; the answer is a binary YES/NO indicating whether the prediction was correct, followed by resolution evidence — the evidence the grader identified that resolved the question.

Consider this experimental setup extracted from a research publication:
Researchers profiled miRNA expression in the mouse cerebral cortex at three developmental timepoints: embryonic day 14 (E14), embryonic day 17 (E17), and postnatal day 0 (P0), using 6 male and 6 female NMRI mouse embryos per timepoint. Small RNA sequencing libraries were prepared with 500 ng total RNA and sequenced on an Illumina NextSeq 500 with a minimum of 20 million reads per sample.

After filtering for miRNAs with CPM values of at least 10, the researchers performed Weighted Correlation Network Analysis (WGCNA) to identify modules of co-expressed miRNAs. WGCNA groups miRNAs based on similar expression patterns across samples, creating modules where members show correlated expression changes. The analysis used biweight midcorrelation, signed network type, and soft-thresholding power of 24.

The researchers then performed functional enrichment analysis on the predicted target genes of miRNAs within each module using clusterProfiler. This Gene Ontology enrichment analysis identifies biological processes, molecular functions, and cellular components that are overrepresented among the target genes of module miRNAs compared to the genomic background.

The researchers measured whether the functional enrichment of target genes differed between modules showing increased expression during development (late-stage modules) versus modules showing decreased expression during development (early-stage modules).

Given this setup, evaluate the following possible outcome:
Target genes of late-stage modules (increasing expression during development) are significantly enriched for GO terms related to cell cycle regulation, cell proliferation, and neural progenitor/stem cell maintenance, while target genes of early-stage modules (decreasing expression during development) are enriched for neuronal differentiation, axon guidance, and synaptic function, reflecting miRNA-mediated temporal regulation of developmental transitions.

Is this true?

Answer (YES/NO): NO